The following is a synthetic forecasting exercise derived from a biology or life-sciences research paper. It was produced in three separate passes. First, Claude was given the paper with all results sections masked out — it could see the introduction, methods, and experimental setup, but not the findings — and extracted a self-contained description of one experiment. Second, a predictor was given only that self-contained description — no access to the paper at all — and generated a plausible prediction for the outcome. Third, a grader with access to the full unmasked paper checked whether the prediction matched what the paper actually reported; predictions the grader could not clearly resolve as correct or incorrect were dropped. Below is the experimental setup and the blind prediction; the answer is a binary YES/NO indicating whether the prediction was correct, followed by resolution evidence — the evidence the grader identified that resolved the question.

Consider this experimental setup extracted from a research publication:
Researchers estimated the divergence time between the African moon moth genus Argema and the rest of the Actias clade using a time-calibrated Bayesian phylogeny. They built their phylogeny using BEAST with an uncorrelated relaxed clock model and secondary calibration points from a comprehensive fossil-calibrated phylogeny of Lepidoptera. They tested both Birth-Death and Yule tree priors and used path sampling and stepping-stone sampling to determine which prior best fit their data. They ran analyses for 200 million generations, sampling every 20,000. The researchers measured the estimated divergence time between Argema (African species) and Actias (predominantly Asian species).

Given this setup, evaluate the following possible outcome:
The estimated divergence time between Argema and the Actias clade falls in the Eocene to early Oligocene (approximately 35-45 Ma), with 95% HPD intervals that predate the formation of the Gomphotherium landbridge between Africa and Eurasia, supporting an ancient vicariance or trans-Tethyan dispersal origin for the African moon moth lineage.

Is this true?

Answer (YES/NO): NO